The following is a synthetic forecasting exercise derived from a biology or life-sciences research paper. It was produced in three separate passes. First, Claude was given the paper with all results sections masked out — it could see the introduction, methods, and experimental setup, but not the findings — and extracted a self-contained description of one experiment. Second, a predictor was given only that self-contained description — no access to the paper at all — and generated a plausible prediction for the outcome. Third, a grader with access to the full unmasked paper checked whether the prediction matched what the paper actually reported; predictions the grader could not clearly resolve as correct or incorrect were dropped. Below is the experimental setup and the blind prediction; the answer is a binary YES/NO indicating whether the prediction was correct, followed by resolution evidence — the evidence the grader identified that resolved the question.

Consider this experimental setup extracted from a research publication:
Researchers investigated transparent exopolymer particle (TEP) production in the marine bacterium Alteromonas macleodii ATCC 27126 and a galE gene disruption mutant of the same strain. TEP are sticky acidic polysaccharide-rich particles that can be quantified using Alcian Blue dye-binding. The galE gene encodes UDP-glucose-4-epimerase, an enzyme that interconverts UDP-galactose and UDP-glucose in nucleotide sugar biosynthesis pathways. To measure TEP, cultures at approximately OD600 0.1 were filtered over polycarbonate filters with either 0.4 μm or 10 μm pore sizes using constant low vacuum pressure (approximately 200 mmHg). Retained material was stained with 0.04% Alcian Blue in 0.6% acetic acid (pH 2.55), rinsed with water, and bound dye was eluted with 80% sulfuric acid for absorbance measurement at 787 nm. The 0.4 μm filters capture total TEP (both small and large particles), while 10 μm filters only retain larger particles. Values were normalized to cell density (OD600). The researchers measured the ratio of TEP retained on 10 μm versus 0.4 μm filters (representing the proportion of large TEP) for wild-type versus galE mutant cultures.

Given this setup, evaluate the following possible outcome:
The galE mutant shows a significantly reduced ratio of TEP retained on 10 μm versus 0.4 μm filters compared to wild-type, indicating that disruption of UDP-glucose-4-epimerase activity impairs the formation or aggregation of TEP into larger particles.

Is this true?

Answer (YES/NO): YES